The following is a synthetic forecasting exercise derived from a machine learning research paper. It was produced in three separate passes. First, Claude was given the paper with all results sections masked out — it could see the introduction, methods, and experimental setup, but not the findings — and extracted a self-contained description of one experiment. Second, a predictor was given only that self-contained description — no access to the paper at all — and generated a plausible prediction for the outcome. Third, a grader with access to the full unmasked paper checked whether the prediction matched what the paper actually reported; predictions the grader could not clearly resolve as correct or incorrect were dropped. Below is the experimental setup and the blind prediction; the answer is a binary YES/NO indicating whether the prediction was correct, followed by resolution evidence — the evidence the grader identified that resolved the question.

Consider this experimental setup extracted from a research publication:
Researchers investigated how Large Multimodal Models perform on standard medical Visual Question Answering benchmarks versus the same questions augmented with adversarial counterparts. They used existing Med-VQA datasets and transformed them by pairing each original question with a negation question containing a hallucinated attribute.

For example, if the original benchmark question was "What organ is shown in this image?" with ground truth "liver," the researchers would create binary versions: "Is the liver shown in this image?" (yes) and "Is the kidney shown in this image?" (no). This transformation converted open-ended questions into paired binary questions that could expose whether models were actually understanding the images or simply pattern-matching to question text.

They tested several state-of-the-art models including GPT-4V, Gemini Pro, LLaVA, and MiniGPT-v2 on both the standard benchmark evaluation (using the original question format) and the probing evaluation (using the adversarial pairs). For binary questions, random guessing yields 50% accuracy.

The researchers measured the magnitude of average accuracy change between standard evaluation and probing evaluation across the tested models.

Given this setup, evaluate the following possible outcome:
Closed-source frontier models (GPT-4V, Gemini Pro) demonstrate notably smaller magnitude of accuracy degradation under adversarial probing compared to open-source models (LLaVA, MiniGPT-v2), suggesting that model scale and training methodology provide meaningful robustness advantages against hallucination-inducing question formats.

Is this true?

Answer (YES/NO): YES